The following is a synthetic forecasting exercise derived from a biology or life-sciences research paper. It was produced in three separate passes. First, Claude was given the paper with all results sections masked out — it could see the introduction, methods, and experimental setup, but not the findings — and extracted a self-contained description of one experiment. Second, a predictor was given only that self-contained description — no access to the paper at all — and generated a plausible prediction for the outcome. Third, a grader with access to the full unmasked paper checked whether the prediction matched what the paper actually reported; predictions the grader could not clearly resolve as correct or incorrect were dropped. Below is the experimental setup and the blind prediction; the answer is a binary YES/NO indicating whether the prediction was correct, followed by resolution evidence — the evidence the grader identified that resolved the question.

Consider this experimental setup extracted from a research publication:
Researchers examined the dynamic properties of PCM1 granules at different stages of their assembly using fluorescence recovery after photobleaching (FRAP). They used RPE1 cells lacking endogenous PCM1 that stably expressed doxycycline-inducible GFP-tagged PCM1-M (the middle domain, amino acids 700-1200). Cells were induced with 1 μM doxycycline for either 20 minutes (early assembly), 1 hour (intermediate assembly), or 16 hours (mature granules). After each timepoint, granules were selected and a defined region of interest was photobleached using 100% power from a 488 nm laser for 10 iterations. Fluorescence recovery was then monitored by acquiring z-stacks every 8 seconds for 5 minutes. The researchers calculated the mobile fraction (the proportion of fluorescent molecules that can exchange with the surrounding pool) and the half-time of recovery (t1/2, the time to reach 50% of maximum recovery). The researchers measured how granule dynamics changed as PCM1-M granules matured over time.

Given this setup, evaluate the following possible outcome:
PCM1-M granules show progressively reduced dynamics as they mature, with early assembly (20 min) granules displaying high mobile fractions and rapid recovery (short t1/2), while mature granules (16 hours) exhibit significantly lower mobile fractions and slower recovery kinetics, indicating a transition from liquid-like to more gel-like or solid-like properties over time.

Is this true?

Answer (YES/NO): YES